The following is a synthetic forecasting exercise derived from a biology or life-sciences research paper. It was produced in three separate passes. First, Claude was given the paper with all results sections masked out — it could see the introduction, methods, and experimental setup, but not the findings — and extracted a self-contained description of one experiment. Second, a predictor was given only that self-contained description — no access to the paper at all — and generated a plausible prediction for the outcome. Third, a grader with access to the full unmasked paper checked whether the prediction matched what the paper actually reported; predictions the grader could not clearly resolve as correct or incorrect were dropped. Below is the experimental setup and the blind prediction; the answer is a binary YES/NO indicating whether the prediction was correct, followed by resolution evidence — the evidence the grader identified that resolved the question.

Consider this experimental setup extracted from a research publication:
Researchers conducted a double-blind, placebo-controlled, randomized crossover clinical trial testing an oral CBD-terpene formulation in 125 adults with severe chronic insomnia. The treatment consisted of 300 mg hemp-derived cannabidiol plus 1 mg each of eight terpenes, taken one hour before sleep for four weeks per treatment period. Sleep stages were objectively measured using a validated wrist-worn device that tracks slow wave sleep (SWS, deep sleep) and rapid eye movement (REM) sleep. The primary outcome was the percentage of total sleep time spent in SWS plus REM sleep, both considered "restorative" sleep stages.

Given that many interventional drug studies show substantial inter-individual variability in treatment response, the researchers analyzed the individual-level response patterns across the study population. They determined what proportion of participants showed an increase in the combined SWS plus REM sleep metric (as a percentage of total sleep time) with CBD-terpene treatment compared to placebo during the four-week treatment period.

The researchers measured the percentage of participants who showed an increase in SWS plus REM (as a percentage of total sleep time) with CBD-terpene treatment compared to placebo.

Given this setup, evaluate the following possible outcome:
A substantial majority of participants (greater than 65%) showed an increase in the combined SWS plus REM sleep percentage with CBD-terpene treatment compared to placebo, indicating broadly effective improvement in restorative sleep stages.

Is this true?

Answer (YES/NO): NO